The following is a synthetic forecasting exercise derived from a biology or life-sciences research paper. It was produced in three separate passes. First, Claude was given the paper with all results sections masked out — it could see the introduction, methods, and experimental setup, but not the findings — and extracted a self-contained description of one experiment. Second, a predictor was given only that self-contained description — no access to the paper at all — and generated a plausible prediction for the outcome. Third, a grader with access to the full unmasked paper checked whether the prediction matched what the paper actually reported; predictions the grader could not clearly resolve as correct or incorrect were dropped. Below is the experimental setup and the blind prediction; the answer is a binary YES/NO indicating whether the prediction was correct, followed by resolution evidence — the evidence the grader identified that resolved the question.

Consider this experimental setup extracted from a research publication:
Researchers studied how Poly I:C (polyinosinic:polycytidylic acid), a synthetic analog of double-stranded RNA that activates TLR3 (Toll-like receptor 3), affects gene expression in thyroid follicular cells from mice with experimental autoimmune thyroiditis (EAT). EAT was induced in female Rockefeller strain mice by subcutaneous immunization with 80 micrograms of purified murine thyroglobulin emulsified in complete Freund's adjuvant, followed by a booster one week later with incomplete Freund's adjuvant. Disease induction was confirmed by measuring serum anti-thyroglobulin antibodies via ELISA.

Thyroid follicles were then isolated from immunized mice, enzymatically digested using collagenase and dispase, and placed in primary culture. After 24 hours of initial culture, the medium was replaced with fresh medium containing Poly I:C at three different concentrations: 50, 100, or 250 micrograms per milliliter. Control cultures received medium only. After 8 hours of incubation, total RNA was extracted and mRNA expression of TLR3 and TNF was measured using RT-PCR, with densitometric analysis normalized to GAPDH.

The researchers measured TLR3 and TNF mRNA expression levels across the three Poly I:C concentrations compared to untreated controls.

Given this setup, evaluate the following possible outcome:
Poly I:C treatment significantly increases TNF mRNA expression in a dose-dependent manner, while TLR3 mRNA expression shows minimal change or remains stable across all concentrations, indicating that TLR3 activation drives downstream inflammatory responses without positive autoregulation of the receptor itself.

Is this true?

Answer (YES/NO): NO